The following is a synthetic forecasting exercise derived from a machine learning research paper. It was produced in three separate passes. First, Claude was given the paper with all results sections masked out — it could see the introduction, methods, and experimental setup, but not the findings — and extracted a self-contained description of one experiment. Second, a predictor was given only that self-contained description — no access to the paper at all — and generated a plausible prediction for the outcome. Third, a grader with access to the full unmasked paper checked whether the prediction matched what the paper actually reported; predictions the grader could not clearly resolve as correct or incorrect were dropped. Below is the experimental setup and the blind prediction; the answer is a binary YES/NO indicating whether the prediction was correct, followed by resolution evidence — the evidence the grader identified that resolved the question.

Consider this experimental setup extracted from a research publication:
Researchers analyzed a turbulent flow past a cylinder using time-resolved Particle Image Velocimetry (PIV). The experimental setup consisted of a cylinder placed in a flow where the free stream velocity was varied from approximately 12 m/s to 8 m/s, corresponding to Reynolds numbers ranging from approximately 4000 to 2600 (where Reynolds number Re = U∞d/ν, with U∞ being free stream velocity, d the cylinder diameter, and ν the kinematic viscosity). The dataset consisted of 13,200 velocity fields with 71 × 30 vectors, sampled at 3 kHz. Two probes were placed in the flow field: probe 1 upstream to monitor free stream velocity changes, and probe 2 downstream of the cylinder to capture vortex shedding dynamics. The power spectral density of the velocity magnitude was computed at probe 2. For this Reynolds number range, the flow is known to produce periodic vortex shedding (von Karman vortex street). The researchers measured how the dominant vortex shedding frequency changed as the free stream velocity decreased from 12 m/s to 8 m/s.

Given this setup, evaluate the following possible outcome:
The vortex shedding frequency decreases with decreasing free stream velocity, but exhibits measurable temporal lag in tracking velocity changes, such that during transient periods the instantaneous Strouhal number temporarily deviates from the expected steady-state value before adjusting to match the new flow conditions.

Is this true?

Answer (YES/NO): NO